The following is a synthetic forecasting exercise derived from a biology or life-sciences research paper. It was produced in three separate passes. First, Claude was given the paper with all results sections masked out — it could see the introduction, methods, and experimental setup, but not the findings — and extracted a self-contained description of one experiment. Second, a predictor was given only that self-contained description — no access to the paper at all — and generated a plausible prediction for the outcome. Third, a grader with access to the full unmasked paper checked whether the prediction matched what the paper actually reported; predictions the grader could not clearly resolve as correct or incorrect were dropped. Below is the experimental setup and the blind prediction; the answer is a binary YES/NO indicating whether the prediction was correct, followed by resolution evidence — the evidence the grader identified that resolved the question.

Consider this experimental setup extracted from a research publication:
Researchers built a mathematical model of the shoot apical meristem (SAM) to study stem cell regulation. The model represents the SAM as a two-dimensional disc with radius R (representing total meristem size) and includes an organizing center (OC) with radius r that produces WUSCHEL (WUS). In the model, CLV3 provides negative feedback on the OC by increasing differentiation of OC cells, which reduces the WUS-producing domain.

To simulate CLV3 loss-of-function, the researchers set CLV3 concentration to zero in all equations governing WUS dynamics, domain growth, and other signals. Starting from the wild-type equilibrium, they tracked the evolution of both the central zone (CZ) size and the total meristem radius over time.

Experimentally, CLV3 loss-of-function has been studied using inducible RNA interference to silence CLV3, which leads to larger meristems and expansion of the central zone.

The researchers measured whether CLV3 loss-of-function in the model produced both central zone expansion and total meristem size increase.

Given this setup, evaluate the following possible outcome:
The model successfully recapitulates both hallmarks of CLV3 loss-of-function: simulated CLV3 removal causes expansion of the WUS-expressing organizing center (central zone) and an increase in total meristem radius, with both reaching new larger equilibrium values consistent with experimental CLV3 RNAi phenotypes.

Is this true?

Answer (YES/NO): NO